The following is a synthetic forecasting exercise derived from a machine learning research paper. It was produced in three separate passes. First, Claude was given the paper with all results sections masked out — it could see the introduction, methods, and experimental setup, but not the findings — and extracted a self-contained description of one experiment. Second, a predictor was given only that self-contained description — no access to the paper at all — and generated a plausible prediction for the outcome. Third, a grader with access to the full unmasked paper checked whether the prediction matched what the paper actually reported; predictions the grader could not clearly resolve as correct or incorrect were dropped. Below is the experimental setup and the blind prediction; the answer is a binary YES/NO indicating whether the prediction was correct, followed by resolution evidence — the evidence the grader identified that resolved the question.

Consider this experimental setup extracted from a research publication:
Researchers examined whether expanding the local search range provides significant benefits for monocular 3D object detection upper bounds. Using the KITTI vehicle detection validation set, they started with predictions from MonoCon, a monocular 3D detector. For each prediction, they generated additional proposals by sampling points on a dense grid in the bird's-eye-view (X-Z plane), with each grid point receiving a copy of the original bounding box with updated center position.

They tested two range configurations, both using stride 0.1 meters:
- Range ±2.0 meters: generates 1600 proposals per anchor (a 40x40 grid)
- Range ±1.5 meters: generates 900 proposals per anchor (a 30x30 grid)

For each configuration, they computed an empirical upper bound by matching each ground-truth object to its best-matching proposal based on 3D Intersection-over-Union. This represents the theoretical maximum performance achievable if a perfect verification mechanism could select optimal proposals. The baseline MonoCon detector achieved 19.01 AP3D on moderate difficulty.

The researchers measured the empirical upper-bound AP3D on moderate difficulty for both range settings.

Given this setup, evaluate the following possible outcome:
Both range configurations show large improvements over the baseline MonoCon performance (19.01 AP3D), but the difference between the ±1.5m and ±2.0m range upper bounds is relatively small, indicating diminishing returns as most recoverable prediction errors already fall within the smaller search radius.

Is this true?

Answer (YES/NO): YES